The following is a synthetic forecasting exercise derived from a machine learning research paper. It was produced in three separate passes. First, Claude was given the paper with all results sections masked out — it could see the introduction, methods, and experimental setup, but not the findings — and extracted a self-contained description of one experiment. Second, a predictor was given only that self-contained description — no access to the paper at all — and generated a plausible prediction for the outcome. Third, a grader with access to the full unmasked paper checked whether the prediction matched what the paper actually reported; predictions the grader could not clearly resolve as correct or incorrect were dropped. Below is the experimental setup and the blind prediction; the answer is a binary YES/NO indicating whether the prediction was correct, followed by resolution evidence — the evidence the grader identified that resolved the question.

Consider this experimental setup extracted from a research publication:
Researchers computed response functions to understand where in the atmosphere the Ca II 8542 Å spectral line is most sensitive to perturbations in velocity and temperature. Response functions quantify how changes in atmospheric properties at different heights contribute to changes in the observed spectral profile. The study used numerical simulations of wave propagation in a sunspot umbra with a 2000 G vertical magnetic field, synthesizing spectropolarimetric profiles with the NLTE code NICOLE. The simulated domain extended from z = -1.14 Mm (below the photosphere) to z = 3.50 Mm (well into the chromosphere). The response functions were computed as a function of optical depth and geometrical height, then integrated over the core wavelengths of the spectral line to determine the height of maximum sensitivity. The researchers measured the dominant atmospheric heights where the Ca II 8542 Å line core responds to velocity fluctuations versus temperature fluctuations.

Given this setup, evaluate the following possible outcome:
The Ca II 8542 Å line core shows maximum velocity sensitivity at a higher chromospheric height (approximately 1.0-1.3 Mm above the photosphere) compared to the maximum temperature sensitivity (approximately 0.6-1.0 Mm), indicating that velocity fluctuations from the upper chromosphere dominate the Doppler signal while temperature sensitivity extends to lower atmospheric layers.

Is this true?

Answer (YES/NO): NO